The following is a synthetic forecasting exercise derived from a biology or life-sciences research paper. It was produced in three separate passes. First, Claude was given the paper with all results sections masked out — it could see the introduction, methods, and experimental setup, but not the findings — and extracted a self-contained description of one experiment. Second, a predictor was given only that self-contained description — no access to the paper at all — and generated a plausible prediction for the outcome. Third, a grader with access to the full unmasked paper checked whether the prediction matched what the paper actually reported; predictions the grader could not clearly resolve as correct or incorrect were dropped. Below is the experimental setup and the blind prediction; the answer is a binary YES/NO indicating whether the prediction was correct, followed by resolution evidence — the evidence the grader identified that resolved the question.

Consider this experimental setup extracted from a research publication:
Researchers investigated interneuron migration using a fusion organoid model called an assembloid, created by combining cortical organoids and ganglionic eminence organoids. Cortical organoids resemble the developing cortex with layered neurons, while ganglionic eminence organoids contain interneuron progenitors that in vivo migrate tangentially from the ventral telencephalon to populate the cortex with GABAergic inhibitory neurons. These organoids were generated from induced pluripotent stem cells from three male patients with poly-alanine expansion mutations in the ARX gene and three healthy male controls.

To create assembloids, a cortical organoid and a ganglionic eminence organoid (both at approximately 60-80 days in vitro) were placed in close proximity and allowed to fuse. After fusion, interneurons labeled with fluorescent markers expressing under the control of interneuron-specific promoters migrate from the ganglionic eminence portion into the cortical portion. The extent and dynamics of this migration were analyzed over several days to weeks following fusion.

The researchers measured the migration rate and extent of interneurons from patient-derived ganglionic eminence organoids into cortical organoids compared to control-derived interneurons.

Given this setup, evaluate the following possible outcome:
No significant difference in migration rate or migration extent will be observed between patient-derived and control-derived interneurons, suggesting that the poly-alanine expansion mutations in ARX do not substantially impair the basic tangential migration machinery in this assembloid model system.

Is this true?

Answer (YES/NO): NO